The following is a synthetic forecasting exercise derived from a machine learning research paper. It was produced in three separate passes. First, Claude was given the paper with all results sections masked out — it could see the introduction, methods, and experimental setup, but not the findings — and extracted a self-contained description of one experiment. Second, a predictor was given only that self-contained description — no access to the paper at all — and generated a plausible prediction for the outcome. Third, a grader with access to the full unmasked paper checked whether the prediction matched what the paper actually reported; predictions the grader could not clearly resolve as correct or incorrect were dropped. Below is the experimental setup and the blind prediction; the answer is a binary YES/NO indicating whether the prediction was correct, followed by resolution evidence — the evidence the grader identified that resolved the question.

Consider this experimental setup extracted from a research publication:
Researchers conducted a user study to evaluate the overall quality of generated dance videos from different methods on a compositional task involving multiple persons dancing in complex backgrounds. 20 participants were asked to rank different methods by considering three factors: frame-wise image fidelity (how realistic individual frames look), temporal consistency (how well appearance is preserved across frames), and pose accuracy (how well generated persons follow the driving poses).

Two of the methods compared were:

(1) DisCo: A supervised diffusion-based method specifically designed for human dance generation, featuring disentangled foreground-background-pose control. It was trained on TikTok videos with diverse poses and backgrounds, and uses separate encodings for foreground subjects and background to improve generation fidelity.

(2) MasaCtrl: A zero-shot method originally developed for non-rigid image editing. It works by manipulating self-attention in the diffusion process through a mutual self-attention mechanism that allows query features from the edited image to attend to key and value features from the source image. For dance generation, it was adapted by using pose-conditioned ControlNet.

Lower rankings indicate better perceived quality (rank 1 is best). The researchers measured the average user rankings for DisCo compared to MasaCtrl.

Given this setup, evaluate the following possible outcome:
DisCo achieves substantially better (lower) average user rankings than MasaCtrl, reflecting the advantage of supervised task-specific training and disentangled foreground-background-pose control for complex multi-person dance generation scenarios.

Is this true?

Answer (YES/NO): YES